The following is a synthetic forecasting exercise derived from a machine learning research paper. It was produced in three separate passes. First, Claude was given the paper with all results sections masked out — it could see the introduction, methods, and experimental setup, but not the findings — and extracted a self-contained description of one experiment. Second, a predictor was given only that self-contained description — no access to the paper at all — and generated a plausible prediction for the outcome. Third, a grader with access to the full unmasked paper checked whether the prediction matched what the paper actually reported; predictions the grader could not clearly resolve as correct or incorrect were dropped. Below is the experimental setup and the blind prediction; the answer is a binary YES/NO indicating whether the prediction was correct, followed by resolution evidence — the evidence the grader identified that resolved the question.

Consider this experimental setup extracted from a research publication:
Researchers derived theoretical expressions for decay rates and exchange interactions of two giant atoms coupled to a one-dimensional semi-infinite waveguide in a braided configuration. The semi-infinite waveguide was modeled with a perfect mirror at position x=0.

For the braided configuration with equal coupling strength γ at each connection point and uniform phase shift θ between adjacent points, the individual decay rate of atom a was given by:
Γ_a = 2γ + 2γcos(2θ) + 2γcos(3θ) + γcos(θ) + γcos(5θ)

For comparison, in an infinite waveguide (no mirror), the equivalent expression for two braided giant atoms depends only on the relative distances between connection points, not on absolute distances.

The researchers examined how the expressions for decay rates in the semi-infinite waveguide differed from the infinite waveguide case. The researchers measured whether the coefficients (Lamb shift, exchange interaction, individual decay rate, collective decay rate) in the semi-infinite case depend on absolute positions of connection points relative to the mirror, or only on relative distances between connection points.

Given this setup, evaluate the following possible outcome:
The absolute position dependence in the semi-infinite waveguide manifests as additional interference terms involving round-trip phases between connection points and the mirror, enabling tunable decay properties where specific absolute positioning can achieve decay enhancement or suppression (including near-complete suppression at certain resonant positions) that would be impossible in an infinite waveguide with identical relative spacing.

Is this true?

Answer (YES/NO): YES